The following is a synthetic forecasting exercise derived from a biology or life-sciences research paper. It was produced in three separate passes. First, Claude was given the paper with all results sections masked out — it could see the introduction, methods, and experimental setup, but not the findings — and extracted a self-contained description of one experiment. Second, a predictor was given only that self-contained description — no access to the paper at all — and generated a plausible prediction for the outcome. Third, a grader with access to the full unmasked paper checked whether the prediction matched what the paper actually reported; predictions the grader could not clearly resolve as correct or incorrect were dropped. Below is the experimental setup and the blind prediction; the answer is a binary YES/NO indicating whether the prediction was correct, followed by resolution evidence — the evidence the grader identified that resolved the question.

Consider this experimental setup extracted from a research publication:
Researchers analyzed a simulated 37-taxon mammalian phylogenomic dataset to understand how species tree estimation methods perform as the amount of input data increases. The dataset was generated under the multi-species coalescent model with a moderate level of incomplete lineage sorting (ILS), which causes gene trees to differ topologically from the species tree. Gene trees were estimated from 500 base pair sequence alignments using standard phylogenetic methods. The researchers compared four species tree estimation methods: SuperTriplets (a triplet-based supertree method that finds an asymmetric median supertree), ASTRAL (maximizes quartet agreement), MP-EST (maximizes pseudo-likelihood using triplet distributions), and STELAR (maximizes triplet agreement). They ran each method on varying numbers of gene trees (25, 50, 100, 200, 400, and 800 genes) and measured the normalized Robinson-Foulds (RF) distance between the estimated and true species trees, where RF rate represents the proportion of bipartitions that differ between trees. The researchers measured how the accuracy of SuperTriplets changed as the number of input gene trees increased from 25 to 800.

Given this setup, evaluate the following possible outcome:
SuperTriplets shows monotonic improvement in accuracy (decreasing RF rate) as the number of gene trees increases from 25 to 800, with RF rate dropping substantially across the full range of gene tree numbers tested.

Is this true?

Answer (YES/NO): NO